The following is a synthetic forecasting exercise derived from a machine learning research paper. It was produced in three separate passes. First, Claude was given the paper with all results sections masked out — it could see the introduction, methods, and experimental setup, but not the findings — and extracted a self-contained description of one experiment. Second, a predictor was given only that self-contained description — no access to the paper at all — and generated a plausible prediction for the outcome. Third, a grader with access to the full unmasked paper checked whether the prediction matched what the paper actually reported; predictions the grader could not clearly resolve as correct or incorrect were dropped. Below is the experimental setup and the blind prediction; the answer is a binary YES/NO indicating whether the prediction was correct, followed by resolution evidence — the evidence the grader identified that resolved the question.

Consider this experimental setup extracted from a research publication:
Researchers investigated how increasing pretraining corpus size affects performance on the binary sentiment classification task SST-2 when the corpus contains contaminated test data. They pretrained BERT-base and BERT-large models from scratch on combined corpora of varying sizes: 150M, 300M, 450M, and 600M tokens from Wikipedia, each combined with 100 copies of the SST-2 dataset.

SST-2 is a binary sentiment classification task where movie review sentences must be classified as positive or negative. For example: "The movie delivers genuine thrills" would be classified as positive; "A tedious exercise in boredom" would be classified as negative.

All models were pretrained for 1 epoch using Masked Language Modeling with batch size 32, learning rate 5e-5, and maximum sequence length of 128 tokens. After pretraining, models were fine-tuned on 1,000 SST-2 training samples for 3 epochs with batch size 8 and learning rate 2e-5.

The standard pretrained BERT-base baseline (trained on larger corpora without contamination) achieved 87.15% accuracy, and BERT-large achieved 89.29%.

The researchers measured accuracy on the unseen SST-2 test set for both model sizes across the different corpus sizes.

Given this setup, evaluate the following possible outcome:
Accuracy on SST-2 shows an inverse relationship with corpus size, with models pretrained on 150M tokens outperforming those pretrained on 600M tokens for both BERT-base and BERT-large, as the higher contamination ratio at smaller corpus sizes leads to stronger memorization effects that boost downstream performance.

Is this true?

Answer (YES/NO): NO